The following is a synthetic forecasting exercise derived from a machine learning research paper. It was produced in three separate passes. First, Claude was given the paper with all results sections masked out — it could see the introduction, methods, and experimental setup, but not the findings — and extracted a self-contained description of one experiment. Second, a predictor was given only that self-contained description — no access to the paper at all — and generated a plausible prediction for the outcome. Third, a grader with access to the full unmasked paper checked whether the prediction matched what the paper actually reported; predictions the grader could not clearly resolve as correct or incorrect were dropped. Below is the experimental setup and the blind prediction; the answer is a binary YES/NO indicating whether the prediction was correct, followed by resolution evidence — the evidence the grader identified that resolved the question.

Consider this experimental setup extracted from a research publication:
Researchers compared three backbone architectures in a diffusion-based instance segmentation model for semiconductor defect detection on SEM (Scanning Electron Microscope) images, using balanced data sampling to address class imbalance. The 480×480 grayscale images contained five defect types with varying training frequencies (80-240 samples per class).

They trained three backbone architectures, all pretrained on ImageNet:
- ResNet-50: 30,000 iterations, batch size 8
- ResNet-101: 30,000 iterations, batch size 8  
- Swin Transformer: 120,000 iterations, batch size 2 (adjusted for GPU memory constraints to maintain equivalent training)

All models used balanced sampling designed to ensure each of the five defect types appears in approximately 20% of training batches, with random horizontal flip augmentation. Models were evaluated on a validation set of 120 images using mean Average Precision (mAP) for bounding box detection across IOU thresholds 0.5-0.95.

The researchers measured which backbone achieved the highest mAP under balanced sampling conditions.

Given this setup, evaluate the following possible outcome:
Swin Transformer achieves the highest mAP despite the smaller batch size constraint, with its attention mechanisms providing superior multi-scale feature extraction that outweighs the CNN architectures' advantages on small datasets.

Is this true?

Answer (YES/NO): YES